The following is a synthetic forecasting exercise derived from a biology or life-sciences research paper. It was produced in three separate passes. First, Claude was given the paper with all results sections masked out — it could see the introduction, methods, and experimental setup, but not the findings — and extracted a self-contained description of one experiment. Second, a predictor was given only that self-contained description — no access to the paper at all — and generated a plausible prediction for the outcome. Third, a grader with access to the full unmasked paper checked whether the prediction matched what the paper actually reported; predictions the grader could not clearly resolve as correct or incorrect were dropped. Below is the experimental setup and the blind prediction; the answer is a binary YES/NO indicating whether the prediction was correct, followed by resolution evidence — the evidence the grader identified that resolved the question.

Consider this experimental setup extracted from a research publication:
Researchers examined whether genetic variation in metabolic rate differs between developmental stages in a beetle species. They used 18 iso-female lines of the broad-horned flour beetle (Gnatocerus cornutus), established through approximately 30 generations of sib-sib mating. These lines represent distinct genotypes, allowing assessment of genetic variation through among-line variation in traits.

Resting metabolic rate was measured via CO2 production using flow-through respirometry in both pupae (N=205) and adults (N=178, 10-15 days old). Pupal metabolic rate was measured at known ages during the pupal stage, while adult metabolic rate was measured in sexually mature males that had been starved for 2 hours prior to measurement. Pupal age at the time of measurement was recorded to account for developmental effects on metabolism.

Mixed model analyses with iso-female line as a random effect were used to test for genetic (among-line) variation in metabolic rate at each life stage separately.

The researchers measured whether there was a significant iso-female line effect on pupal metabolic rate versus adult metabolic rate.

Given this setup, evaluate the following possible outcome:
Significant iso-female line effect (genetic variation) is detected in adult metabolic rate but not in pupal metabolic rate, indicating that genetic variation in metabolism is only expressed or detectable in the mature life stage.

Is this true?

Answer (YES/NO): YES